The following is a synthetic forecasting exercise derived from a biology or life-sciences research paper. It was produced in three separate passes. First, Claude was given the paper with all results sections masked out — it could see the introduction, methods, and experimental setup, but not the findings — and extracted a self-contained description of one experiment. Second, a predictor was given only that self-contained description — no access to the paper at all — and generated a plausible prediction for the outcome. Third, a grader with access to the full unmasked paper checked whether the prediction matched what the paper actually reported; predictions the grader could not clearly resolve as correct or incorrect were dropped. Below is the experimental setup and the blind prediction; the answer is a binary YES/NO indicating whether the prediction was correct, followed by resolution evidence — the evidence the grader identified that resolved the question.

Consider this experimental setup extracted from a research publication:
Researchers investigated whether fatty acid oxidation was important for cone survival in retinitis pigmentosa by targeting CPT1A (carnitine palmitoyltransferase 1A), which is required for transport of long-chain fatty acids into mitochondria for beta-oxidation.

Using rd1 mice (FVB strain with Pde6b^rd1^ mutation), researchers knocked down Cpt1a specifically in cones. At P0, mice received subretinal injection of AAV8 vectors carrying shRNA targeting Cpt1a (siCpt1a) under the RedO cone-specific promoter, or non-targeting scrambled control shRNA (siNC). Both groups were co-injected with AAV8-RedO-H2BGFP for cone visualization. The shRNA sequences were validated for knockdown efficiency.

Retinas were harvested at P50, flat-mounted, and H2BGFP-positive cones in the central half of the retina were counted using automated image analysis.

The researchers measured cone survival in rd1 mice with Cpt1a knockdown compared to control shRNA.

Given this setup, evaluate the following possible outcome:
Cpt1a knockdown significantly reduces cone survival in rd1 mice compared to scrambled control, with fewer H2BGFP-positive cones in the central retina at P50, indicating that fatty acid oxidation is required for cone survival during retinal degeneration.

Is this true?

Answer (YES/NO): NO